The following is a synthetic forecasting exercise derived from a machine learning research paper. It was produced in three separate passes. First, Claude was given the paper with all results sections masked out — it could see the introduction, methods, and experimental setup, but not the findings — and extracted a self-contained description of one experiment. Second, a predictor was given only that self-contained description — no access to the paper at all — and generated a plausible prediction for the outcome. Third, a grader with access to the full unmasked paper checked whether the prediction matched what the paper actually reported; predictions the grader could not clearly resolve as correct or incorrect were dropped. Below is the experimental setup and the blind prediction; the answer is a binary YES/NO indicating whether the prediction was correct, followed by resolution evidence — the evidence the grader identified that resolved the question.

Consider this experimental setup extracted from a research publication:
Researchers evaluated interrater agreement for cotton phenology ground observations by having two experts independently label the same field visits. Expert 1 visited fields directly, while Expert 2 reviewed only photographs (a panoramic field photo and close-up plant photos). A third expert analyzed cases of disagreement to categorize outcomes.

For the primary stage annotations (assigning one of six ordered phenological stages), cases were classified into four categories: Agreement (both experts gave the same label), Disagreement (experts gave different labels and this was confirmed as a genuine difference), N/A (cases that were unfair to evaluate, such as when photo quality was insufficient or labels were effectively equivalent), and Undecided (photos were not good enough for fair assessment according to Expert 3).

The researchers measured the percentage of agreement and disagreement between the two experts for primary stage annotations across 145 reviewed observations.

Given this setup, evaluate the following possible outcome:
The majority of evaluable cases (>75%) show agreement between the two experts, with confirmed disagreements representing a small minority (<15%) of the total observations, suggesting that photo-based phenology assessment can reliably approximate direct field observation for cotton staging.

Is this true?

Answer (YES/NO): YES